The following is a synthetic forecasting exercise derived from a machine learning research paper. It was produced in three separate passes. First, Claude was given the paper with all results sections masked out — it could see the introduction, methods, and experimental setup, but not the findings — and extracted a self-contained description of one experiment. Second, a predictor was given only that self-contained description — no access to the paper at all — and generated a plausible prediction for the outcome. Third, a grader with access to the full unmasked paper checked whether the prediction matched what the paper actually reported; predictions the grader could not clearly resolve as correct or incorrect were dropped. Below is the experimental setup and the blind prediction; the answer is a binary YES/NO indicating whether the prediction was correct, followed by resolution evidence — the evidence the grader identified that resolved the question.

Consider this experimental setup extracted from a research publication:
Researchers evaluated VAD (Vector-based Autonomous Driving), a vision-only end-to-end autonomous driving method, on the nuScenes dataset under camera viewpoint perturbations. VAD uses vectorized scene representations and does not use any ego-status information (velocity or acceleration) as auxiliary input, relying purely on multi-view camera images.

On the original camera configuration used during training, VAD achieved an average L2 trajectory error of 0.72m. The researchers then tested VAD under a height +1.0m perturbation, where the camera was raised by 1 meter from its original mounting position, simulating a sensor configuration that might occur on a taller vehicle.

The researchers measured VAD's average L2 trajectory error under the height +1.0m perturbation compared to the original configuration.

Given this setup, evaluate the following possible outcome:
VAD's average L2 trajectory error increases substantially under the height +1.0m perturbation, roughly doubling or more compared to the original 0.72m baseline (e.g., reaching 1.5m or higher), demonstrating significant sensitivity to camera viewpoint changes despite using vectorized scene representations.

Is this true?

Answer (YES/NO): NO